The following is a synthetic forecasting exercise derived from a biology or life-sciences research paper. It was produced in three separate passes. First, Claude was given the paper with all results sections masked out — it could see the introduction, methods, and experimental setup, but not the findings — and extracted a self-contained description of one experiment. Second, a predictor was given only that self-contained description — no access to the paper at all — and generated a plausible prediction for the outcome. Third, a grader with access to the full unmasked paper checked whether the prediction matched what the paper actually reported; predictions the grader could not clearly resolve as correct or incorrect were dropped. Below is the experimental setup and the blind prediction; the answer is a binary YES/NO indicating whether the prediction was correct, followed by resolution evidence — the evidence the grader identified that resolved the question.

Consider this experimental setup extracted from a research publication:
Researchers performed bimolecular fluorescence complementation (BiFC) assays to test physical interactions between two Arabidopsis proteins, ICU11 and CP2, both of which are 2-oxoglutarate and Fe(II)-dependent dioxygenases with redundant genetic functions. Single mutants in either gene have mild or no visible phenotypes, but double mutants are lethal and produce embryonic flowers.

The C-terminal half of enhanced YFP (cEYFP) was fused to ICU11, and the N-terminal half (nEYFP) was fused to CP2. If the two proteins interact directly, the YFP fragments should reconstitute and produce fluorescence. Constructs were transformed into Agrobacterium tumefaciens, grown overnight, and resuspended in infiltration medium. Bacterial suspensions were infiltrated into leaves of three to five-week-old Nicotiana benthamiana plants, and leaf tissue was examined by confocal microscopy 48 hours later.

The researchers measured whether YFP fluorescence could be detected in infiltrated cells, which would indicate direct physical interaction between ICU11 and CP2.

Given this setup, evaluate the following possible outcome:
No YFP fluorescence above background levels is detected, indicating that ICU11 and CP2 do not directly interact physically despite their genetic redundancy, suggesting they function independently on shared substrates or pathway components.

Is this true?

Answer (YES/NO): YES